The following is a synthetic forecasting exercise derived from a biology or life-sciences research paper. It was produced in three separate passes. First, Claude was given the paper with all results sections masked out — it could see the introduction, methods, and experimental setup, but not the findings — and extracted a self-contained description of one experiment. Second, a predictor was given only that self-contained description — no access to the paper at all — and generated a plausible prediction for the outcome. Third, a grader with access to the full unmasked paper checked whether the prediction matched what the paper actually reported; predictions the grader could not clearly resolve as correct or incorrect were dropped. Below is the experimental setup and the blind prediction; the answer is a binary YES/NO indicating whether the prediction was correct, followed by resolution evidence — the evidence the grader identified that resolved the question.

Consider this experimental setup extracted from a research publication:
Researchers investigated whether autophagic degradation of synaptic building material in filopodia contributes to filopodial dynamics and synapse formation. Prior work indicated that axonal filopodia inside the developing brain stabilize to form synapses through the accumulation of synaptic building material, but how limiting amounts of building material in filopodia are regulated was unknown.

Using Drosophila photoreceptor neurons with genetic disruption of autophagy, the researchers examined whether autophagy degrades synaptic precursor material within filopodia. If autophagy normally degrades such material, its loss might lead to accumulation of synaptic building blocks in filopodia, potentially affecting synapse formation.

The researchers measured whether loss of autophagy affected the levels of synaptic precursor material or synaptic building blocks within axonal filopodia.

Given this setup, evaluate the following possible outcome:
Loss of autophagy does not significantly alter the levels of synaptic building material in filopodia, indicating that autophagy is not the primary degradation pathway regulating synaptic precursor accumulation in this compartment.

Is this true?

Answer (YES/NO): NO